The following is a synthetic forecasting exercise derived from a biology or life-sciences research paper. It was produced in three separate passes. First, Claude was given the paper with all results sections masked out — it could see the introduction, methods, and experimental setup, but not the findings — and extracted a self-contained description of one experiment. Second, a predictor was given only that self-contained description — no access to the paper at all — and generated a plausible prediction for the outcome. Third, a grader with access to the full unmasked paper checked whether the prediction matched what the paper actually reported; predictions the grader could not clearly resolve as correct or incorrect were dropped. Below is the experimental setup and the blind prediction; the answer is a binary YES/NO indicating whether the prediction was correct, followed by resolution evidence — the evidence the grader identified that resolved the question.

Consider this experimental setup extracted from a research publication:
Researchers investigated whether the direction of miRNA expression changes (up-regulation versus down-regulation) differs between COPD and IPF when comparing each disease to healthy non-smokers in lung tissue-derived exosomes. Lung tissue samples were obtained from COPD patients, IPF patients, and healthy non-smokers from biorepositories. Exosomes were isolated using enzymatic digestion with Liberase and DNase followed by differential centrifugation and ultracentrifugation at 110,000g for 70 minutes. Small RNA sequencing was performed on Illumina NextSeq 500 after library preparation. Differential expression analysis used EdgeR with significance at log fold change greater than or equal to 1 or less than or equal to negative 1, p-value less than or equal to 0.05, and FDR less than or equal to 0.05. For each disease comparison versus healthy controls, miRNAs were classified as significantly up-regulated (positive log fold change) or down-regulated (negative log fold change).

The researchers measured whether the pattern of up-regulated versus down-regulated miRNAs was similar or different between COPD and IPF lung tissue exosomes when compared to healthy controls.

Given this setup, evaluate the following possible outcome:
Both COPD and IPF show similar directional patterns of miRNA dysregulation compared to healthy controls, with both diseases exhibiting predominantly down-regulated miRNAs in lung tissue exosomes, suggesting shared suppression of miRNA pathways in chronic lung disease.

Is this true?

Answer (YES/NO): NO